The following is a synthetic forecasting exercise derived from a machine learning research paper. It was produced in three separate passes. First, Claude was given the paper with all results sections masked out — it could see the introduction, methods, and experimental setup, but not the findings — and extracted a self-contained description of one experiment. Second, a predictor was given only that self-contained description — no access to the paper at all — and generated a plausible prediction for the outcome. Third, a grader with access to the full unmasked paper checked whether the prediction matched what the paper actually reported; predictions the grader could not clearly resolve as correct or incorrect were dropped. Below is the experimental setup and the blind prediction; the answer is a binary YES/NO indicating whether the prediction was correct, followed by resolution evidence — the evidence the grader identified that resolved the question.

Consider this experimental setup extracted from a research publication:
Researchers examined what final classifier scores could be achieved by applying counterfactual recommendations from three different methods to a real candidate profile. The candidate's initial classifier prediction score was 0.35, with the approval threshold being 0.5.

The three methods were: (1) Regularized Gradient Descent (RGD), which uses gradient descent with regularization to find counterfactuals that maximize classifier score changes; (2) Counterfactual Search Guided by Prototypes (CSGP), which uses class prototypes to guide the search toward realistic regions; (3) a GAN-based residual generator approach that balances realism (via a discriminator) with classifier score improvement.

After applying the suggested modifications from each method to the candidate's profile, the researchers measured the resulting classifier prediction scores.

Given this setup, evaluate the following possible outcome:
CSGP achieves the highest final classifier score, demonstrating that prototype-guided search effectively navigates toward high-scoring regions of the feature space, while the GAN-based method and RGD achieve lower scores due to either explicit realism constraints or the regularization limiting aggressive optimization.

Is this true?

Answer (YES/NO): NO